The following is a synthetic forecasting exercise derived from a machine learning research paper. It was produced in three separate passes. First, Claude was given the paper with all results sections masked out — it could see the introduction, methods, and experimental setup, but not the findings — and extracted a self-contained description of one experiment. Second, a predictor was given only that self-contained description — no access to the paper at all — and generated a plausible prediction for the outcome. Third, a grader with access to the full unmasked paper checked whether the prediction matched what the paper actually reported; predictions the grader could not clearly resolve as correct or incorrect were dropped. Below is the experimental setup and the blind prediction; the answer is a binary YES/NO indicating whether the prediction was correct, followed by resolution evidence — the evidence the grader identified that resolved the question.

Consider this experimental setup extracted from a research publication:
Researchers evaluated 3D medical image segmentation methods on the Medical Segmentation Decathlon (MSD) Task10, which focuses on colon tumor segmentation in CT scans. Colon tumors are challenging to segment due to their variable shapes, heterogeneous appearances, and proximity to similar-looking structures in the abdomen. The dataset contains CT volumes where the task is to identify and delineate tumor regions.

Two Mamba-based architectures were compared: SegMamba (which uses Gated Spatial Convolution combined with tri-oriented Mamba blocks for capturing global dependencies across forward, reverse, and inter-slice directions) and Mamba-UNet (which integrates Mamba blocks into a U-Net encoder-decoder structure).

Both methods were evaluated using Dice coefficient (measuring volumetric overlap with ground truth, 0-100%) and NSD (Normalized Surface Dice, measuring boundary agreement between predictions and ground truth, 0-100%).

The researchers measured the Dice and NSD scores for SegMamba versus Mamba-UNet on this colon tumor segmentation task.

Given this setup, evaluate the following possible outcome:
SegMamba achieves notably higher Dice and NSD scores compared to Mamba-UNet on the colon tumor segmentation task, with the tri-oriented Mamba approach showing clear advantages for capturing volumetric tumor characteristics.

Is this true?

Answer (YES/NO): YES